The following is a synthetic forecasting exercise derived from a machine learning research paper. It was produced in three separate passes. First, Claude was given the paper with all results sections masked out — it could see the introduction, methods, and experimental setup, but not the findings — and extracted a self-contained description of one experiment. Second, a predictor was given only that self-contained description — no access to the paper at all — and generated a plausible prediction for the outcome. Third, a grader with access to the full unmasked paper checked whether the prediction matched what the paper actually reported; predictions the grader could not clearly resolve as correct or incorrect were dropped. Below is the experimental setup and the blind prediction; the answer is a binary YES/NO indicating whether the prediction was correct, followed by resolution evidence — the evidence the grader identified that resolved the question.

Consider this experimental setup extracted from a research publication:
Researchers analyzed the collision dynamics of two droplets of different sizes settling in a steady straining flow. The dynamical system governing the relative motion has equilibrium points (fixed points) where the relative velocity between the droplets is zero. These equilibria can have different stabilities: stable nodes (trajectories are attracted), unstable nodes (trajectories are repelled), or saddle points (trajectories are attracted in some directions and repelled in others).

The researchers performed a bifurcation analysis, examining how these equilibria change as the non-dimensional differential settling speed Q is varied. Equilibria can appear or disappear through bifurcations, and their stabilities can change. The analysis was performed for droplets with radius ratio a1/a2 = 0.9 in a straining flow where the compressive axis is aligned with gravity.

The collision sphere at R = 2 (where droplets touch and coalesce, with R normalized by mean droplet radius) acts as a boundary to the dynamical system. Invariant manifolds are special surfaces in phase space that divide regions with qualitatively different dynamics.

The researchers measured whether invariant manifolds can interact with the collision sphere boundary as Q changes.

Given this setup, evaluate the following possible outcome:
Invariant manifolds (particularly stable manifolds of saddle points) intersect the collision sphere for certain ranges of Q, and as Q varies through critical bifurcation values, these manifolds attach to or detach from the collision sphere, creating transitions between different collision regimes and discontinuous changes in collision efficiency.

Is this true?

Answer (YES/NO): YES